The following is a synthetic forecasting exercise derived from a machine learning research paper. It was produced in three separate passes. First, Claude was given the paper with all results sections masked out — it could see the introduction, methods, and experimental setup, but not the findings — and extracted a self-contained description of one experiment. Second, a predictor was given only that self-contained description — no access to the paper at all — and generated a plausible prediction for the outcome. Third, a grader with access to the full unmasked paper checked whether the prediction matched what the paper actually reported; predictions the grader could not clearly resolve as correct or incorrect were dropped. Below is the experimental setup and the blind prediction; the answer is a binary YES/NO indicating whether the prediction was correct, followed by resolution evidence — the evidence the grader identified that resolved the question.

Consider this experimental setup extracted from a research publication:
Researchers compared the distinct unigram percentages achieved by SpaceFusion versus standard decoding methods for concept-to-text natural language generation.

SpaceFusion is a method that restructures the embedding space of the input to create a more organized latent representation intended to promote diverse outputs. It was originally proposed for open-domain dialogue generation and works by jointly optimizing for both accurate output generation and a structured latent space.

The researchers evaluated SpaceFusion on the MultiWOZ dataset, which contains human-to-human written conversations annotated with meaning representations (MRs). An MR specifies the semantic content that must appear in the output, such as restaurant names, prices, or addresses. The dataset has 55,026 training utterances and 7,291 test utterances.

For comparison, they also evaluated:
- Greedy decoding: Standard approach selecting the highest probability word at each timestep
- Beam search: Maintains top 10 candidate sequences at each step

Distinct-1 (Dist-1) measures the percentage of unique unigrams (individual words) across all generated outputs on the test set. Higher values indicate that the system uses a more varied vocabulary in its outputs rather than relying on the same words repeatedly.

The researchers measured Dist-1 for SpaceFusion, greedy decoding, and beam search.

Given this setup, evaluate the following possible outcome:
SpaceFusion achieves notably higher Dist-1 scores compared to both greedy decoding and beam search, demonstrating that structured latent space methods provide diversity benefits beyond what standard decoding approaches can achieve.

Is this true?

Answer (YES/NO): NO